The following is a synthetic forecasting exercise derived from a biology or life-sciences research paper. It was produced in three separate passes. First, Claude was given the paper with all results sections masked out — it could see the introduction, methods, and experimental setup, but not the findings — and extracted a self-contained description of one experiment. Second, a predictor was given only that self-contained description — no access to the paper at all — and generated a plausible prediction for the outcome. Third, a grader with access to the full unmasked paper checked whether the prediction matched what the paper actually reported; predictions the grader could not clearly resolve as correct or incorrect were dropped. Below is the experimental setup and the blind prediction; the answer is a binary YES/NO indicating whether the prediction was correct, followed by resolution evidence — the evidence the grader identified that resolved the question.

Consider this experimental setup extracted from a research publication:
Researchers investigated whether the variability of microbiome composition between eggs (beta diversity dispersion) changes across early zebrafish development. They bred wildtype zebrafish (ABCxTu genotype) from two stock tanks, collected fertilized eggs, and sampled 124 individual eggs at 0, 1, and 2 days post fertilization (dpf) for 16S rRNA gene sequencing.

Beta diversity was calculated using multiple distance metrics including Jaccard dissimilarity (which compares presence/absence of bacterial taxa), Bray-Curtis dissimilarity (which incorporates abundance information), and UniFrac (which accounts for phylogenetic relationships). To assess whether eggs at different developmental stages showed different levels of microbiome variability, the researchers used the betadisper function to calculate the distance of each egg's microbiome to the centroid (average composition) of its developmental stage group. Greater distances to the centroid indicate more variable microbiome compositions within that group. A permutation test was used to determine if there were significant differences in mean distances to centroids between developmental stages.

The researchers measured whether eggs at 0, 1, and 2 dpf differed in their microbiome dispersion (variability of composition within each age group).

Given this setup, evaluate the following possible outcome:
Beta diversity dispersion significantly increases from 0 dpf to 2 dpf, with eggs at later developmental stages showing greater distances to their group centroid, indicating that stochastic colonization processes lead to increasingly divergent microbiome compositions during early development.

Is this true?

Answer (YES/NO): NO